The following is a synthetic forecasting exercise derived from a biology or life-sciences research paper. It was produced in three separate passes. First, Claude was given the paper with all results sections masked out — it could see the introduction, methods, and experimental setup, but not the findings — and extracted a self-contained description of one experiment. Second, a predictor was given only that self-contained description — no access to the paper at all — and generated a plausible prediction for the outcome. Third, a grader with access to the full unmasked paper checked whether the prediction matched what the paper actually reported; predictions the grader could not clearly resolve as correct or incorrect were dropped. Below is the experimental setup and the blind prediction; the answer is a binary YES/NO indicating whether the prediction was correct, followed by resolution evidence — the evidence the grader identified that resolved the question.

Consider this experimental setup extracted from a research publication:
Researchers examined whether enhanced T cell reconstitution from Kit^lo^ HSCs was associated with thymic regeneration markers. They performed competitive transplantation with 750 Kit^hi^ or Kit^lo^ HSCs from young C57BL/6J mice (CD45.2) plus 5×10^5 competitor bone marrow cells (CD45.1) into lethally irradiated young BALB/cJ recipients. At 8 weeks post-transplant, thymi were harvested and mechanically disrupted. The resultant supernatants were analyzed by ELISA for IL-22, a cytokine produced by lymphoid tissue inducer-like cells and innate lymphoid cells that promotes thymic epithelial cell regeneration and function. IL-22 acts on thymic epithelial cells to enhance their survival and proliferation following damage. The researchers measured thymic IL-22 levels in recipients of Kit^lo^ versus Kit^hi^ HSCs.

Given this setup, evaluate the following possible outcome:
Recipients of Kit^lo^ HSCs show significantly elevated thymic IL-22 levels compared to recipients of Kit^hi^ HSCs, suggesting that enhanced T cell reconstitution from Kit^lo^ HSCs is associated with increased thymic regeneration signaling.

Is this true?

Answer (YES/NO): NO